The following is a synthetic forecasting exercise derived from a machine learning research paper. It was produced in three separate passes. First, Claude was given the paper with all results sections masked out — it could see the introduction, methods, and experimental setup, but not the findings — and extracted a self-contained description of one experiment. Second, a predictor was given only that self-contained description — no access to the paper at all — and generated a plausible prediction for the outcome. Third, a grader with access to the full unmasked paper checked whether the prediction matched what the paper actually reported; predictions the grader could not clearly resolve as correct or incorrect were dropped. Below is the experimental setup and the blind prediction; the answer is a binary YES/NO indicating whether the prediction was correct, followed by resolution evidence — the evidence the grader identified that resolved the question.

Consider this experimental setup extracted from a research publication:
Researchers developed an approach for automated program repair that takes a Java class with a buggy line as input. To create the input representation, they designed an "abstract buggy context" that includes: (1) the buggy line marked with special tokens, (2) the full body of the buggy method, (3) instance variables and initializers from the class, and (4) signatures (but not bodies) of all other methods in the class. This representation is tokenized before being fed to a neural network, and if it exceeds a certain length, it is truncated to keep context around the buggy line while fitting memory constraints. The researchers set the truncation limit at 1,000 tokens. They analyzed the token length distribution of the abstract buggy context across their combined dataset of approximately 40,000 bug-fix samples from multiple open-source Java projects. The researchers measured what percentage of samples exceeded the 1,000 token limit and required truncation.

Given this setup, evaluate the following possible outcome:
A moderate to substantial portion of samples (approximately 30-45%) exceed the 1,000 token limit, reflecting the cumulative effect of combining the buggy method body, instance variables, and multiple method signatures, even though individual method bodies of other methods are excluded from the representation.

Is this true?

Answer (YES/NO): NO